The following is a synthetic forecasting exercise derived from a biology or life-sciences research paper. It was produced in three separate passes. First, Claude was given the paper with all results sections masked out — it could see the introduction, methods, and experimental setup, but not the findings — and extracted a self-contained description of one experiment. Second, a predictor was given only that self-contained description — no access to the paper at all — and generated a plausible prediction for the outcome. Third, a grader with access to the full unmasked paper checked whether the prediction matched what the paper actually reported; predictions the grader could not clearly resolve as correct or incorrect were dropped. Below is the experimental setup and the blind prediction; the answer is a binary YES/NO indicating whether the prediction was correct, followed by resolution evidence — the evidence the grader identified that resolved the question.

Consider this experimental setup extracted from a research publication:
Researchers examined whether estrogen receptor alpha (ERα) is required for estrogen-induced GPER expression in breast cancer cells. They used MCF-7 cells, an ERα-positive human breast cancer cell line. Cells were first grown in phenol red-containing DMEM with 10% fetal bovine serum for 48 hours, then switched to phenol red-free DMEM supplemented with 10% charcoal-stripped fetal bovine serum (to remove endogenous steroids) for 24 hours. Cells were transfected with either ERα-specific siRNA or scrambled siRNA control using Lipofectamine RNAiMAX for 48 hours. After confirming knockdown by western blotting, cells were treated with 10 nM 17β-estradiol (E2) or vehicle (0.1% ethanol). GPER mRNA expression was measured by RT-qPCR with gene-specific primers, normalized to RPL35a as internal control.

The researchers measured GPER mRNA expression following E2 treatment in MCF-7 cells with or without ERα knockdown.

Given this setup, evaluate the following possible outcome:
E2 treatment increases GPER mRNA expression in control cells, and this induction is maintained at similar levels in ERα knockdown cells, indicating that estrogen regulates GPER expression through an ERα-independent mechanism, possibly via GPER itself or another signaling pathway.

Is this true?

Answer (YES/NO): NO